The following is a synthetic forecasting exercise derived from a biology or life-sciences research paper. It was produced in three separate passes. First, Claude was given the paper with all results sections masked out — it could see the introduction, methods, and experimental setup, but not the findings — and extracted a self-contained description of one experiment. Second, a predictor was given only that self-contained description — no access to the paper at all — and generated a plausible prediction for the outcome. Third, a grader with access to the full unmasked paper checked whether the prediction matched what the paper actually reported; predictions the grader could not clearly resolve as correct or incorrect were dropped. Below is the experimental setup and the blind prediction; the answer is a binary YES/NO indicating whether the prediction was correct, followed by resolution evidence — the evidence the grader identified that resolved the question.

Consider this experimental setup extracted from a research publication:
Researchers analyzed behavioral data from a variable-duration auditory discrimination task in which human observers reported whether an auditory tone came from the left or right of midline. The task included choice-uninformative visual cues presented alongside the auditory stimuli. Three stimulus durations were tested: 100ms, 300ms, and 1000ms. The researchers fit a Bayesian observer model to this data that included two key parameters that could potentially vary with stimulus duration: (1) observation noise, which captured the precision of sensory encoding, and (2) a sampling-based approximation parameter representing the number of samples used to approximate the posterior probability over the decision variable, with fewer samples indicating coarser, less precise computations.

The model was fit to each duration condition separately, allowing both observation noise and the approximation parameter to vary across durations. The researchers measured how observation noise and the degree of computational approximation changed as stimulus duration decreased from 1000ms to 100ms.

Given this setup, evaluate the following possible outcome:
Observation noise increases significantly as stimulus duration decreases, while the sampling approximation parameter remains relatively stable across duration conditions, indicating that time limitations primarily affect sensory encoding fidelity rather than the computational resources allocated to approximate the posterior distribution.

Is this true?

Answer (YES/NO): NO